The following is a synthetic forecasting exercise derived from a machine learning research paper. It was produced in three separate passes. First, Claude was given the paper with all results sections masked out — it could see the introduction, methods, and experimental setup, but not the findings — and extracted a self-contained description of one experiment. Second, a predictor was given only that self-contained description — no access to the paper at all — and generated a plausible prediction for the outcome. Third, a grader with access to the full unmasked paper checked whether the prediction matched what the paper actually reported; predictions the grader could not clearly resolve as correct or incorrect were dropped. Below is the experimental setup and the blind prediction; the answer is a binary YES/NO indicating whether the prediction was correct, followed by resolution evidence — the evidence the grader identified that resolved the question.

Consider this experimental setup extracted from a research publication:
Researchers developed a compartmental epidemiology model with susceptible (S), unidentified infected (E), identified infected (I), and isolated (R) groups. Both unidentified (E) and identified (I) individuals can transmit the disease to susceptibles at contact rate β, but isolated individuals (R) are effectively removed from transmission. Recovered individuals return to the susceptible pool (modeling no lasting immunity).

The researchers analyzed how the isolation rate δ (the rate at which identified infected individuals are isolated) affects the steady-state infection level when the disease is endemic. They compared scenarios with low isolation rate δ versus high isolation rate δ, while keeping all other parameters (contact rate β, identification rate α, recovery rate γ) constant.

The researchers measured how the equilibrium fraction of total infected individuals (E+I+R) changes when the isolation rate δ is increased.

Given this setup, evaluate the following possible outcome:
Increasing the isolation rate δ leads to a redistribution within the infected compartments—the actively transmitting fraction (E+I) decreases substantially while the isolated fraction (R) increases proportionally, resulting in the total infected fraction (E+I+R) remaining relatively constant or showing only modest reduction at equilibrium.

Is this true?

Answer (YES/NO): NO